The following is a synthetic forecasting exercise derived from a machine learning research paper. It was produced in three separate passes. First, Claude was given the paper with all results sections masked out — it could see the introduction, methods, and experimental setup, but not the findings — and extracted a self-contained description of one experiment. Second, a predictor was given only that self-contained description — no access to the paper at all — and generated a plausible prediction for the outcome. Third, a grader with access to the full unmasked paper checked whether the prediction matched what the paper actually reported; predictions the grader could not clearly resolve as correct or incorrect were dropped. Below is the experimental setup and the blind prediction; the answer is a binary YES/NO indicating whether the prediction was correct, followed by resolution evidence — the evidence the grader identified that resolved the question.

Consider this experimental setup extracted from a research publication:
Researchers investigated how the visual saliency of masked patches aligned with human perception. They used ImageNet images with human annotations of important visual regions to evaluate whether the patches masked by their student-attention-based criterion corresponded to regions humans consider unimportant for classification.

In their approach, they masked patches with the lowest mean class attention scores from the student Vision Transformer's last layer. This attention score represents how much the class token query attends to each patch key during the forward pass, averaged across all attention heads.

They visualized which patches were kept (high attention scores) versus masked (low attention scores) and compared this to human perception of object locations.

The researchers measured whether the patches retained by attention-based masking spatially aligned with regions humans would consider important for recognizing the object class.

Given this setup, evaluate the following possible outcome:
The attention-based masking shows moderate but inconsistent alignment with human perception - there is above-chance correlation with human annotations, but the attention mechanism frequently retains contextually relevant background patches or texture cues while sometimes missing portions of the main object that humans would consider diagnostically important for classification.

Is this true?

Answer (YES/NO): NO